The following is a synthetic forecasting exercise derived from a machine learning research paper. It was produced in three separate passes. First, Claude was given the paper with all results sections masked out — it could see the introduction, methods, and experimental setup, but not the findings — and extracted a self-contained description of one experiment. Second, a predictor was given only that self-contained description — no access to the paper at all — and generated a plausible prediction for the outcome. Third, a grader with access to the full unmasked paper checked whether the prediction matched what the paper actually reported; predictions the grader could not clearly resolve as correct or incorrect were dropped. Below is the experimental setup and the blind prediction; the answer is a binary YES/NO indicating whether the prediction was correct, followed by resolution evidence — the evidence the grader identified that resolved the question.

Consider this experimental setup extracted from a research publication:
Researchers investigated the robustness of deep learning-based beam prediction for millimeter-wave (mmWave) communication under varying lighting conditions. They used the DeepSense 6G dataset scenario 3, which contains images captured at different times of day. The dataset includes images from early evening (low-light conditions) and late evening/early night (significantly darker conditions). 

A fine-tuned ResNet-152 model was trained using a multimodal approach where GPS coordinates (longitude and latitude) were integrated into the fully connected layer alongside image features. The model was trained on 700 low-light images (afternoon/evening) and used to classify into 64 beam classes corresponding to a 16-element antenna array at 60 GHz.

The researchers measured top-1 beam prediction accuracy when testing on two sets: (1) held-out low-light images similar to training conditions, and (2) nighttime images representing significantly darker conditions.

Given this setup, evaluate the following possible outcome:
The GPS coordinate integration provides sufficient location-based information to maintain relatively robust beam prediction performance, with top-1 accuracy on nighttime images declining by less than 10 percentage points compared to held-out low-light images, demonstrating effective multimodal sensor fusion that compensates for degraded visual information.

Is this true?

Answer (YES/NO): NO